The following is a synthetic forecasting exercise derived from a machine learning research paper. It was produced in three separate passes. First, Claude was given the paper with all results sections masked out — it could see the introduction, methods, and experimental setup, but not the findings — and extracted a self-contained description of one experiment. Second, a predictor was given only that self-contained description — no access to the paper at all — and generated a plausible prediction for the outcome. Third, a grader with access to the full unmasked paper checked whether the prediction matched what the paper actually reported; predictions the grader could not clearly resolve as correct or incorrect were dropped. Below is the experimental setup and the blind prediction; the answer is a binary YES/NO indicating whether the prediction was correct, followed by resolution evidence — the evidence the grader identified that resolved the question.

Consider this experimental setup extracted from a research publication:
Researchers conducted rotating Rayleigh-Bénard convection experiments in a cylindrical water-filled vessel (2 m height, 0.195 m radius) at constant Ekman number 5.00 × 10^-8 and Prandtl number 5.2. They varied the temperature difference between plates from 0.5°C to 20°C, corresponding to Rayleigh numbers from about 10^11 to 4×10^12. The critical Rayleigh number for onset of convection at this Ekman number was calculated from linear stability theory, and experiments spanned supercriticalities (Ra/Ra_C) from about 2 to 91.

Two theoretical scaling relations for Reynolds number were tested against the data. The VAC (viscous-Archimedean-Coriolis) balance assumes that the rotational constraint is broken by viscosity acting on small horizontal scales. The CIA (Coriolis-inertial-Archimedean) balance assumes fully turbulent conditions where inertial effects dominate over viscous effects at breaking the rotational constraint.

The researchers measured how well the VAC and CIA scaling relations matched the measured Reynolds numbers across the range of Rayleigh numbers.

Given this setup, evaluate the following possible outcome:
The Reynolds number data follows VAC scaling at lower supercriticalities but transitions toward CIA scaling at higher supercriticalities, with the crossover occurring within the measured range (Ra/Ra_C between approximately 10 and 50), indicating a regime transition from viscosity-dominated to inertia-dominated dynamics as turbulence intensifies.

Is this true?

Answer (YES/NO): NO